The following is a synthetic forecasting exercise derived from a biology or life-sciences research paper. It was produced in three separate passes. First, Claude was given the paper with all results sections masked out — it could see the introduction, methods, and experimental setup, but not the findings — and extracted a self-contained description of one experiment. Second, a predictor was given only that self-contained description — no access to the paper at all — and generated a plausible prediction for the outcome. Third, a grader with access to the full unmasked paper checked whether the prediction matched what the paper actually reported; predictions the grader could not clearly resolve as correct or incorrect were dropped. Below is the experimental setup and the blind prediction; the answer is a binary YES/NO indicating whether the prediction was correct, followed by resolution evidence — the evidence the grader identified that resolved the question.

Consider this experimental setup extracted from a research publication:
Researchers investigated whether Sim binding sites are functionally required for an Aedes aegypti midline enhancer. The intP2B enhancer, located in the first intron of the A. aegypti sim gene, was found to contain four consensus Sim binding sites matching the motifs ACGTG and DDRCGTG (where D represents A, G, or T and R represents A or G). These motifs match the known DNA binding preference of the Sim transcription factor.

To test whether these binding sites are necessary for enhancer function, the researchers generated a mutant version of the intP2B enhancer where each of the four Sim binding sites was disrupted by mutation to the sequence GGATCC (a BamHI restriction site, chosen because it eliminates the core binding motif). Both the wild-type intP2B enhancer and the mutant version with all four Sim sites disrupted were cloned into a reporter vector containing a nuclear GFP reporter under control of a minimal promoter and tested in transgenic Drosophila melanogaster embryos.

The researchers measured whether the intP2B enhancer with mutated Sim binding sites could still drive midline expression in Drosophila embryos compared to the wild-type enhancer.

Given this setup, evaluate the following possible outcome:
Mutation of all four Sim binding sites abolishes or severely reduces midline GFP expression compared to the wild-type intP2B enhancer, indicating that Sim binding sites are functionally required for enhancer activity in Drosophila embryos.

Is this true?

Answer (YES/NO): YES